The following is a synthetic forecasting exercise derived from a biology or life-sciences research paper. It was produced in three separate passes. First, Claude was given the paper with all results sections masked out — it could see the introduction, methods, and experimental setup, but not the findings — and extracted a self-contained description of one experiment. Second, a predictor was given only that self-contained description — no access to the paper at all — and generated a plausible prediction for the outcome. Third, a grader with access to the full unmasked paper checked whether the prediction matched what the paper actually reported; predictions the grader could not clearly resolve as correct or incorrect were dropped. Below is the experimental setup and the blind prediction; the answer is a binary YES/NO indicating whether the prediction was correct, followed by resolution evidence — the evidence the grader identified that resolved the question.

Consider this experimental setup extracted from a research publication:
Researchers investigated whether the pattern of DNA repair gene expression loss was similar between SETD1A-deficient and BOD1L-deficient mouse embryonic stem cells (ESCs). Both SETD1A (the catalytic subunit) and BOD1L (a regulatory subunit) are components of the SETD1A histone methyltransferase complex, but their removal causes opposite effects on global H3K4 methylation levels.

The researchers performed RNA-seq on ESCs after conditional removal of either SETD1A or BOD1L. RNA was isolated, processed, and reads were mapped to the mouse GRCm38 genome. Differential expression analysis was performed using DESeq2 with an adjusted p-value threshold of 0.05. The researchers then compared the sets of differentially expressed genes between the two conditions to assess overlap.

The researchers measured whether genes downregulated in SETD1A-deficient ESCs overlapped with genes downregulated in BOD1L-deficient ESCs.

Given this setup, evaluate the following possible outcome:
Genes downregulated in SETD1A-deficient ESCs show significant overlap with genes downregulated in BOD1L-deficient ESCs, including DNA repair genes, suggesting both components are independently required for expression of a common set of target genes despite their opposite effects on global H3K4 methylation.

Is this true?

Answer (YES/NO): YES